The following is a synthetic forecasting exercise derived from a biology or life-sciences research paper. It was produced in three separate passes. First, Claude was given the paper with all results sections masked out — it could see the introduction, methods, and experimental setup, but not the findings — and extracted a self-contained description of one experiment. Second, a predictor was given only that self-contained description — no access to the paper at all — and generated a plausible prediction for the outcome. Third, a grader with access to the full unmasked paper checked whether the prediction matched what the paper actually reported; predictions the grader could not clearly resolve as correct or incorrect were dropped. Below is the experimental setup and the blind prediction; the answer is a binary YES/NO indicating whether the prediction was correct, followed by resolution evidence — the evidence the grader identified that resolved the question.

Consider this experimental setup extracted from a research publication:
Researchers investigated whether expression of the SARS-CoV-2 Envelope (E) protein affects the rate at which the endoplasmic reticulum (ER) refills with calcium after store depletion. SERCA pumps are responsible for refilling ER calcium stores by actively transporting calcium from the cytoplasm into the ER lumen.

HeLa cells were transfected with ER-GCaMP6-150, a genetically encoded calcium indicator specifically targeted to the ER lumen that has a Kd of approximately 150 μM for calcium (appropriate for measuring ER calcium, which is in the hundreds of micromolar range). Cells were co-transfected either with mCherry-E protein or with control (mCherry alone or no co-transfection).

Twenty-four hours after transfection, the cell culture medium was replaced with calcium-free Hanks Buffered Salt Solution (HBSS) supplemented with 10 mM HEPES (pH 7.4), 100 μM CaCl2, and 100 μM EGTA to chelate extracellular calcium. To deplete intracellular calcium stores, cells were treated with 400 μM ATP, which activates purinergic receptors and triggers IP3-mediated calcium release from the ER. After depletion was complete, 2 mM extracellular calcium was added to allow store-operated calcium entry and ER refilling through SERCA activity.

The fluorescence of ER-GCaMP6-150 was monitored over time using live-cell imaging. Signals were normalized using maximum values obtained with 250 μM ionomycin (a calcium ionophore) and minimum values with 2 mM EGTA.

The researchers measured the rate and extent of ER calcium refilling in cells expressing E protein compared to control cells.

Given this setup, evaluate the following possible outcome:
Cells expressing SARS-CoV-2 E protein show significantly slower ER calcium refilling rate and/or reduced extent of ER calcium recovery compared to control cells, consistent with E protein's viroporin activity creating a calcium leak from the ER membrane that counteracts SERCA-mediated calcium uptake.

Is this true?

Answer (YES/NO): NO